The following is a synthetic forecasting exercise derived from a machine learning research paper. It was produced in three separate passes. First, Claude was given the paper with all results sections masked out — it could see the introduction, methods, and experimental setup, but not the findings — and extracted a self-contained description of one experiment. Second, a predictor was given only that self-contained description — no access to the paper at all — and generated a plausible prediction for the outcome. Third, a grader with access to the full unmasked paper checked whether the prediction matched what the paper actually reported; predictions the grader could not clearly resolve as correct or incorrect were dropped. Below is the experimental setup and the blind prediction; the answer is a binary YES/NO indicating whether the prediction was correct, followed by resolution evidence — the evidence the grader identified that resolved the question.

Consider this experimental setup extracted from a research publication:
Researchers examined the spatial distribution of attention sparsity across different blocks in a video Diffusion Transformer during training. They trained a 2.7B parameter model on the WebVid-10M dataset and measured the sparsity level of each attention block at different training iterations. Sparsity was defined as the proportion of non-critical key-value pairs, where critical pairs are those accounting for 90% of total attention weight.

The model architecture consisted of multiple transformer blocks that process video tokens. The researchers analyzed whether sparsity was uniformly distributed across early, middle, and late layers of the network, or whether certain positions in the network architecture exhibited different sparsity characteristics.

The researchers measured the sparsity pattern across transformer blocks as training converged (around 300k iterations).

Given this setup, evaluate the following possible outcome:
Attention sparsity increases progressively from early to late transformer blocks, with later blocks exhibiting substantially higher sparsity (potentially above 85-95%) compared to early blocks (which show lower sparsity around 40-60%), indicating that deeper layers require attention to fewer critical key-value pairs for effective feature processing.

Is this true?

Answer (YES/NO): NO